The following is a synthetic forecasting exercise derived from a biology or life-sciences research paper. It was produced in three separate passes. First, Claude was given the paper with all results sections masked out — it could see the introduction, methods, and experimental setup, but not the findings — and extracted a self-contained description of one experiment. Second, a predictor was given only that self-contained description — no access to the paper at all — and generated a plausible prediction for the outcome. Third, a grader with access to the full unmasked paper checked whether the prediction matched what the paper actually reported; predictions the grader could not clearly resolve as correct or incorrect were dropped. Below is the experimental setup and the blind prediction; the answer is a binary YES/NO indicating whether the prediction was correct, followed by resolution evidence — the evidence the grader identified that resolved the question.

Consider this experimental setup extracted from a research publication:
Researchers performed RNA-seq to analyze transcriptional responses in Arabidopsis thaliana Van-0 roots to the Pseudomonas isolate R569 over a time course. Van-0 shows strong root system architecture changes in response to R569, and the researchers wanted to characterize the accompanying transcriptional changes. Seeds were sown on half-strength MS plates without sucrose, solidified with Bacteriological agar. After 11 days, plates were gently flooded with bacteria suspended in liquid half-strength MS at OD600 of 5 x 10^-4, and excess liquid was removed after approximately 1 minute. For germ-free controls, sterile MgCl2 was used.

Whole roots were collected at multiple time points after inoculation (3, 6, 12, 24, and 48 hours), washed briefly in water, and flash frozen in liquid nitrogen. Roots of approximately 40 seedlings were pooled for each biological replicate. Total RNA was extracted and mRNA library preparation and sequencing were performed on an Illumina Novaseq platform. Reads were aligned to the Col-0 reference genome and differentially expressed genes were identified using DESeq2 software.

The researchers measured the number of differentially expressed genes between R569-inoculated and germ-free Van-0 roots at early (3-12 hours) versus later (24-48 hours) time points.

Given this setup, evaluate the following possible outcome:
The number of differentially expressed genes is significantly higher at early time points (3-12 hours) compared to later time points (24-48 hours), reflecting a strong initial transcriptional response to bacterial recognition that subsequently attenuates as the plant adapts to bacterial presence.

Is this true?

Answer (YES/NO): NO